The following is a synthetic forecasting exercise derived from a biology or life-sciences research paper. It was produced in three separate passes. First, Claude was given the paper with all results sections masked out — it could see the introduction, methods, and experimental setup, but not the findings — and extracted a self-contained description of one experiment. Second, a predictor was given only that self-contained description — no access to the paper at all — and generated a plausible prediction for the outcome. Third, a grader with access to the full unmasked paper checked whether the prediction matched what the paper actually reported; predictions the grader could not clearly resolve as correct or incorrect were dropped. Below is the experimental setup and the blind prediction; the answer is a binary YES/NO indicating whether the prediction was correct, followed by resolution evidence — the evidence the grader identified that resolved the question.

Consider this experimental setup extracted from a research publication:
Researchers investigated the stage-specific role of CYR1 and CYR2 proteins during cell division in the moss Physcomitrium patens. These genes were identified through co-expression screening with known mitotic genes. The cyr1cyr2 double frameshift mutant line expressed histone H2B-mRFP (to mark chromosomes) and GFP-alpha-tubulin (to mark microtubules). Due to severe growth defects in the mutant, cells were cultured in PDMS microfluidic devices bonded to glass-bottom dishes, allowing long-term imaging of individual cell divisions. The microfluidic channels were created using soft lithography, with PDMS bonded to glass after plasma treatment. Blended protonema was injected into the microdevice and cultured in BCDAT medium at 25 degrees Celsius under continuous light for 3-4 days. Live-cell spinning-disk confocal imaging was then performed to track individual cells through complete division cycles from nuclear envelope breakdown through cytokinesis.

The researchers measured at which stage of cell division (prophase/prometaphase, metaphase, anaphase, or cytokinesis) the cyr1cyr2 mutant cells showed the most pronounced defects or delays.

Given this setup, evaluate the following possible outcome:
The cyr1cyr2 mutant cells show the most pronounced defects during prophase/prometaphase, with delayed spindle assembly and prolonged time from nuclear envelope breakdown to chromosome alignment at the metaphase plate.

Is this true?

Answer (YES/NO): NO